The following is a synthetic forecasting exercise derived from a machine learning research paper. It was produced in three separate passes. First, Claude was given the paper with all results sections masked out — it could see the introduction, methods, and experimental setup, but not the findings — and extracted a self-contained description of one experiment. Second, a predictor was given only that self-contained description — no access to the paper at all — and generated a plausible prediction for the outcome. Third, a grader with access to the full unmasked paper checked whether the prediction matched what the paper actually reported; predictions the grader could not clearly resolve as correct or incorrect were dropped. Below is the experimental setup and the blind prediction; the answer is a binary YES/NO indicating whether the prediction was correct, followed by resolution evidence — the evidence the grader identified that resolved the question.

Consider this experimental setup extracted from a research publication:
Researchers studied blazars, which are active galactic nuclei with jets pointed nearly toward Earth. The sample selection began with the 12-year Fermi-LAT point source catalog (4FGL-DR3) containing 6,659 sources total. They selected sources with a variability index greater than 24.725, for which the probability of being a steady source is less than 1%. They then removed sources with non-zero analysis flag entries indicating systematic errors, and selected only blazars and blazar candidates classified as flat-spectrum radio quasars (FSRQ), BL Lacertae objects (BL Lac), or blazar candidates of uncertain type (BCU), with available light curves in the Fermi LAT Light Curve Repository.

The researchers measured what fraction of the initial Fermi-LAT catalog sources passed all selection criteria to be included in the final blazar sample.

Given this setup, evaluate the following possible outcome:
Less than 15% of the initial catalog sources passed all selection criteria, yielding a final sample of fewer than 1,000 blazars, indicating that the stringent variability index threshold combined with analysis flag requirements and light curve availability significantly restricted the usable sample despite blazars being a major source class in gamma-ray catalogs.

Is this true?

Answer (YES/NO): NO